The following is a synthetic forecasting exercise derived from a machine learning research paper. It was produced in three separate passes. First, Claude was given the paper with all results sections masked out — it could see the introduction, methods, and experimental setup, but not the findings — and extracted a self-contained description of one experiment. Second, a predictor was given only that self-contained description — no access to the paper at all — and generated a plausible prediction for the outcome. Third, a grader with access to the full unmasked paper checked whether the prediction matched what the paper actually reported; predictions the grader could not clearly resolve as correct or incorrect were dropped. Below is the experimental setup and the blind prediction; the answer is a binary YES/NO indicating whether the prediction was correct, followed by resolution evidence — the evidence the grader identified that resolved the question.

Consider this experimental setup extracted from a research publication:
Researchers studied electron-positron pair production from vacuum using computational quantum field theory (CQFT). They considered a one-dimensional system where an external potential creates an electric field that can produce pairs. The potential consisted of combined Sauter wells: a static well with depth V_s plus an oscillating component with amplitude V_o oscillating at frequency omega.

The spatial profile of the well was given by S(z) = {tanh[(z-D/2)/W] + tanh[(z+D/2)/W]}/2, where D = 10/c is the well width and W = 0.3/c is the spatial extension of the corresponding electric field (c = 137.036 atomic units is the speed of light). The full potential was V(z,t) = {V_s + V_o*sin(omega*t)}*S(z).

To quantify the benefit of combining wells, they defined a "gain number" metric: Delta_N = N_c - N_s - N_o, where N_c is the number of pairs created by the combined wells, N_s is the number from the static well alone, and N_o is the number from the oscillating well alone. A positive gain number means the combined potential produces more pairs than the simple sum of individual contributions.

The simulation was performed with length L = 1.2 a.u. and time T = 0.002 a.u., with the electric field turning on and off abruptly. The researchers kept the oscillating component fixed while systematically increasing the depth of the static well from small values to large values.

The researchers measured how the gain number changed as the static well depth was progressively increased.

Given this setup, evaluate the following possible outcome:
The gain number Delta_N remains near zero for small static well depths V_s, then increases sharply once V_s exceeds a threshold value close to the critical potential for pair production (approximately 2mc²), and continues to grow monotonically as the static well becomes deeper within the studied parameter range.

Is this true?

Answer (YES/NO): NO